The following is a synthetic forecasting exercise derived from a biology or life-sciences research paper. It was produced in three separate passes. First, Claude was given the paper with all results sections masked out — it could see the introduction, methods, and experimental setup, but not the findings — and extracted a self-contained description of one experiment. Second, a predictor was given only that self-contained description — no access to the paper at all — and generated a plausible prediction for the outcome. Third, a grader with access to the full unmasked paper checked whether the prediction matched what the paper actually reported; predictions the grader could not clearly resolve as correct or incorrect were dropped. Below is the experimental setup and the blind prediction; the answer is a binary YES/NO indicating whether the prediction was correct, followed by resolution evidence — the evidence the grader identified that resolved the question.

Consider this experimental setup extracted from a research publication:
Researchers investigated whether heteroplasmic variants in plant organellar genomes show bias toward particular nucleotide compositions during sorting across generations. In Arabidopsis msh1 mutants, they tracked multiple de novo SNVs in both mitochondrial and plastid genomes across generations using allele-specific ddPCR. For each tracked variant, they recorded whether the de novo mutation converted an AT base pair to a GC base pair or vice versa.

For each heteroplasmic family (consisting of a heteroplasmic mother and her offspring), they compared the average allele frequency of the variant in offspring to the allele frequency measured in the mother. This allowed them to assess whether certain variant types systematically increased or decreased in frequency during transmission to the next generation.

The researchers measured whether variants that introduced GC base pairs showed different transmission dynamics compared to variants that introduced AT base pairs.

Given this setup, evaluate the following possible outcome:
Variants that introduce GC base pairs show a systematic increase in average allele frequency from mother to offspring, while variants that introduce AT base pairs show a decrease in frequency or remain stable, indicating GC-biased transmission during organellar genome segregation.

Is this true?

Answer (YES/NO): YES